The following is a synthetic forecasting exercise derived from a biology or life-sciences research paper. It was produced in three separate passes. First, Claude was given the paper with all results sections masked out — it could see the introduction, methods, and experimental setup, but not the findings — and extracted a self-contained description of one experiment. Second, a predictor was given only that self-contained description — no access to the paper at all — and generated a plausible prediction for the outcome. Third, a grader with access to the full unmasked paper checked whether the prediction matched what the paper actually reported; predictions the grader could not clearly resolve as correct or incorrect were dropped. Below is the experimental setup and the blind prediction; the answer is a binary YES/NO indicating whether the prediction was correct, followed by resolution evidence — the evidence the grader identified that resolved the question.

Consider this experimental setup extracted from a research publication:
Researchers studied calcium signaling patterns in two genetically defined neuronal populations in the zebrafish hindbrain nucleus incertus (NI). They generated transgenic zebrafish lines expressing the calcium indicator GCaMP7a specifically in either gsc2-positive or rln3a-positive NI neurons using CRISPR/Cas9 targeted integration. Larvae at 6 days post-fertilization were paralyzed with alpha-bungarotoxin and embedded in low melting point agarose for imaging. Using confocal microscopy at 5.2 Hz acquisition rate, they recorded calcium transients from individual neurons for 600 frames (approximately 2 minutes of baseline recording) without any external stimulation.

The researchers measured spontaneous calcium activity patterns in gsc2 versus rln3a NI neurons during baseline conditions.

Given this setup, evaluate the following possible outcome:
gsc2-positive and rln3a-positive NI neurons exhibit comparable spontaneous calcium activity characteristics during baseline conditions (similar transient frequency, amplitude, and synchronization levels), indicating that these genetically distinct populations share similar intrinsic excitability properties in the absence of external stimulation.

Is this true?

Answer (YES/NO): NO